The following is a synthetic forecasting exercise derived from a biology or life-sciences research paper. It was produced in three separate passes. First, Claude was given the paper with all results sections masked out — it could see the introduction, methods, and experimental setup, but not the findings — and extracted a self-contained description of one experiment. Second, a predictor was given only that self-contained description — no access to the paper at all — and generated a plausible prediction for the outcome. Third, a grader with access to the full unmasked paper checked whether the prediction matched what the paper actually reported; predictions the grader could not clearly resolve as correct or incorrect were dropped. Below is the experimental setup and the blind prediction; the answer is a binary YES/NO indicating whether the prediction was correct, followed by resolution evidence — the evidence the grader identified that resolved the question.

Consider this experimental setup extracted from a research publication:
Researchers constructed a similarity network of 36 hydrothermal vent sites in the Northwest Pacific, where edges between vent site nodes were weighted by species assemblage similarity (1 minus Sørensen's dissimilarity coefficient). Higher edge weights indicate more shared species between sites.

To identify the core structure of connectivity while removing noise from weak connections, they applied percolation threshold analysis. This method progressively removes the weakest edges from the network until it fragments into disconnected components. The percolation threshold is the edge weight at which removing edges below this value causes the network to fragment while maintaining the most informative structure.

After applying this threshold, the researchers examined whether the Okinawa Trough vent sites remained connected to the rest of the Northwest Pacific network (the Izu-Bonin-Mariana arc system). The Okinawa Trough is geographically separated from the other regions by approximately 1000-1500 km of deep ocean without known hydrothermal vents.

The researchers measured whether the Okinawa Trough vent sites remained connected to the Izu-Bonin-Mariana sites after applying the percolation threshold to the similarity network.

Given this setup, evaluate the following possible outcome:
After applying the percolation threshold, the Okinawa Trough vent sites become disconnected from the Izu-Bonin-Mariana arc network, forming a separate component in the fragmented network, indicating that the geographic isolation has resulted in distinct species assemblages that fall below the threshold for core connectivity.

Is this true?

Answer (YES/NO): NO